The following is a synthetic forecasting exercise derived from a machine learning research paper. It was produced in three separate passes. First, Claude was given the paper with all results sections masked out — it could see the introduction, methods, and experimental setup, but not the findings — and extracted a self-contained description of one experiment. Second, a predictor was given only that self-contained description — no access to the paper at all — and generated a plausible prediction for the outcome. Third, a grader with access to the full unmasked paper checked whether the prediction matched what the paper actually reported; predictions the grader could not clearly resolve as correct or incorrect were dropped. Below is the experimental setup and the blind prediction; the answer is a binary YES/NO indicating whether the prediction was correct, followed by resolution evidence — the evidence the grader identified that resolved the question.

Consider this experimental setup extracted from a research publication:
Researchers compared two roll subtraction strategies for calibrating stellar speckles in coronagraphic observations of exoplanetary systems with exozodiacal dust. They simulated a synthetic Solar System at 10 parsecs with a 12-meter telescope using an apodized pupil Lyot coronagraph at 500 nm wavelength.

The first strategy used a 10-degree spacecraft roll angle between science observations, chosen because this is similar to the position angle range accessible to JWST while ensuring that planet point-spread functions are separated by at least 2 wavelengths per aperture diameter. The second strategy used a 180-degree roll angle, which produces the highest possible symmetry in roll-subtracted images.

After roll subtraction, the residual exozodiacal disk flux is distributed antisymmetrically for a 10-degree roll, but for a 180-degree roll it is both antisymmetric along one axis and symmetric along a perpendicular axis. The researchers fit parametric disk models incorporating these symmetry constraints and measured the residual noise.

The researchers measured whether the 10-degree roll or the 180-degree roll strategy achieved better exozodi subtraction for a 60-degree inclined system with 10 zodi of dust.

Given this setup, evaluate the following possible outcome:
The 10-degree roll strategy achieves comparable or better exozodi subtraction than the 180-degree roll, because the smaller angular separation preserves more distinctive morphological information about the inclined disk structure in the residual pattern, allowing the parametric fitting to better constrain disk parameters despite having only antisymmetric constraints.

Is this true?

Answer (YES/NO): NO